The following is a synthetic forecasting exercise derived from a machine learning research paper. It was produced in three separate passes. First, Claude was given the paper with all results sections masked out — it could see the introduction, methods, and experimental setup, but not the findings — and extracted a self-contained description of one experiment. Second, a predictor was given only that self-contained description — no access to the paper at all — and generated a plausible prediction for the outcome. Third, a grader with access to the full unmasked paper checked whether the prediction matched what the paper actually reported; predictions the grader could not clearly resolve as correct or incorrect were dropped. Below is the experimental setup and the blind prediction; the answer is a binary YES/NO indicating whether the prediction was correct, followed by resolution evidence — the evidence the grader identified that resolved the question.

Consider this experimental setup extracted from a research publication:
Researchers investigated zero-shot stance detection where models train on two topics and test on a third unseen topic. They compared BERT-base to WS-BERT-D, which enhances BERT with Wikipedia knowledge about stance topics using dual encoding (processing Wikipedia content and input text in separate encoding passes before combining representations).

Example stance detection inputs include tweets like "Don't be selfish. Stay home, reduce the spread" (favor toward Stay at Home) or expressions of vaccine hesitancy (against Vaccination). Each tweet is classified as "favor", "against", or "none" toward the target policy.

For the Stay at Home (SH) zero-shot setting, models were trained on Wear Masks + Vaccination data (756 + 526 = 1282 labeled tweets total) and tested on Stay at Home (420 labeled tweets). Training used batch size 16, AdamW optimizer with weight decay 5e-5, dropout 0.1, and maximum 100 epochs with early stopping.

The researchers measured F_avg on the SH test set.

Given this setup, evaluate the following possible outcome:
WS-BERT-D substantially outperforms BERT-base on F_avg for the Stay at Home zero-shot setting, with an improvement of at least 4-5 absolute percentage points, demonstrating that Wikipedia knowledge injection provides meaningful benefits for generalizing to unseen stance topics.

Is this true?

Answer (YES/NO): NO